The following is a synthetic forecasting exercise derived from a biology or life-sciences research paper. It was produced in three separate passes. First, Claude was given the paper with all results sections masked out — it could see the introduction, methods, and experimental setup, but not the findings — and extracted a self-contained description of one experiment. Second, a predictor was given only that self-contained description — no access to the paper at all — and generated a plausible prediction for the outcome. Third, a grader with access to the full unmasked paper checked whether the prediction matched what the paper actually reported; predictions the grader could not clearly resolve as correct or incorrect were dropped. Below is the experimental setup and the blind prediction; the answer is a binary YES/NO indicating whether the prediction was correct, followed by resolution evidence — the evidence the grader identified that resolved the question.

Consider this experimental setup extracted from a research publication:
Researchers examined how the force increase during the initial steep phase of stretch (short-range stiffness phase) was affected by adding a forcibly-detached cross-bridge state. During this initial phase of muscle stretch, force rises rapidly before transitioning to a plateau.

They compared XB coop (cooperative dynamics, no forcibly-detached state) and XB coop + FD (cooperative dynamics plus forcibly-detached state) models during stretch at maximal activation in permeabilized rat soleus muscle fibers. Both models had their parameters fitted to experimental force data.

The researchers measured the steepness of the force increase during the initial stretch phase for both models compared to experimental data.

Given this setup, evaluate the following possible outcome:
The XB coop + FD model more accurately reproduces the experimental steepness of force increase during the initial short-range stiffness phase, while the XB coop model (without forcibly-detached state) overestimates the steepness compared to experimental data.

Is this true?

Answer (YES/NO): NO